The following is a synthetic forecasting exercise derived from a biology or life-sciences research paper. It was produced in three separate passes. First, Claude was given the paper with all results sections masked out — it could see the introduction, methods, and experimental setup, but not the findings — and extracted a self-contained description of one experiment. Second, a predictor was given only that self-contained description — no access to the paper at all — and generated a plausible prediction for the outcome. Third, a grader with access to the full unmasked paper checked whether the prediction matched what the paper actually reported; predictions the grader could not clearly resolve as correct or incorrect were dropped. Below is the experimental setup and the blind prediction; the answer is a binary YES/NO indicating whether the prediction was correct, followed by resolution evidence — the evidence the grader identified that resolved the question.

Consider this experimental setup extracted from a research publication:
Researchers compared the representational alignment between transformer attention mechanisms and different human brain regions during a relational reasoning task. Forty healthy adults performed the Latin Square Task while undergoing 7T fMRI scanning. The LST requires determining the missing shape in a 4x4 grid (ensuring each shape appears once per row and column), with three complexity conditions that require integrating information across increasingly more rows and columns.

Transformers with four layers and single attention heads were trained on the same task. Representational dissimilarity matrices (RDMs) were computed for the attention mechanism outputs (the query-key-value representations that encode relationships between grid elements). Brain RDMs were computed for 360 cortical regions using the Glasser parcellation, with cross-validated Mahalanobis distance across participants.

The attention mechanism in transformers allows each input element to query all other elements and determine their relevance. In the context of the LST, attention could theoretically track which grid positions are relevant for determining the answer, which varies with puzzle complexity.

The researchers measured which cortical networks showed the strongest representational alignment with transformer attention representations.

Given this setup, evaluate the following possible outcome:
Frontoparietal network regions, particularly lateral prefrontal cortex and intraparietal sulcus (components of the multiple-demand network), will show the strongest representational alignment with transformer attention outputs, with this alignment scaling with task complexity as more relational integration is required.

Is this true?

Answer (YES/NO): NO